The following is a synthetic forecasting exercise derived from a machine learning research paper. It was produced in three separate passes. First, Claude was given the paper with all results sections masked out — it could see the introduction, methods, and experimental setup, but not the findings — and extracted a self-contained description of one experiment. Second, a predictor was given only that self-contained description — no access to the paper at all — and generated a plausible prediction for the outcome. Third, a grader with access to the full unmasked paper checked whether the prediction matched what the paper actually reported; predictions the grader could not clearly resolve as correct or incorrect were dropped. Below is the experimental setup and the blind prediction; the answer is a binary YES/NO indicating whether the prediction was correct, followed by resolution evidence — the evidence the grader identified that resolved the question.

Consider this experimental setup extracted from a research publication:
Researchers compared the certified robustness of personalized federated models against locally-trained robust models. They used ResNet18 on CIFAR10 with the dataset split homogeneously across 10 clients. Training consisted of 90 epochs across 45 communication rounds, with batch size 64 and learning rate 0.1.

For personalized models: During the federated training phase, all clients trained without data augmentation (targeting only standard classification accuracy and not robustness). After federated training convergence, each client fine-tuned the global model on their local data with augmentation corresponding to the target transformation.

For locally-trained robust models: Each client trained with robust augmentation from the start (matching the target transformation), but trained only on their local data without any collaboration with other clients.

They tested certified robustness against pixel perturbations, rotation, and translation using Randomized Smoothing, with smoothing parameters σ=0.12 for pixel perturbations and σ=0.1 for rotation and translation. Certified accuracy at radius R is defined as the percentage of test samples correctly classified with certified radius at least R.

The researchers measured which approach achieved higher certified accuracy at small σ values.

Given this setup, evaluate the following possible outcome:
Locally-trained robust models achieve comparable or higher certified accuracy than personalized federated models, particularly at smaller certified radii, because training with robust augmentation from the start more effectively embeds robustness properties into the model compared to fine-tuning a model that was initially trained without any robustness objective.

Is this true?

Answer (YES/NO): NO